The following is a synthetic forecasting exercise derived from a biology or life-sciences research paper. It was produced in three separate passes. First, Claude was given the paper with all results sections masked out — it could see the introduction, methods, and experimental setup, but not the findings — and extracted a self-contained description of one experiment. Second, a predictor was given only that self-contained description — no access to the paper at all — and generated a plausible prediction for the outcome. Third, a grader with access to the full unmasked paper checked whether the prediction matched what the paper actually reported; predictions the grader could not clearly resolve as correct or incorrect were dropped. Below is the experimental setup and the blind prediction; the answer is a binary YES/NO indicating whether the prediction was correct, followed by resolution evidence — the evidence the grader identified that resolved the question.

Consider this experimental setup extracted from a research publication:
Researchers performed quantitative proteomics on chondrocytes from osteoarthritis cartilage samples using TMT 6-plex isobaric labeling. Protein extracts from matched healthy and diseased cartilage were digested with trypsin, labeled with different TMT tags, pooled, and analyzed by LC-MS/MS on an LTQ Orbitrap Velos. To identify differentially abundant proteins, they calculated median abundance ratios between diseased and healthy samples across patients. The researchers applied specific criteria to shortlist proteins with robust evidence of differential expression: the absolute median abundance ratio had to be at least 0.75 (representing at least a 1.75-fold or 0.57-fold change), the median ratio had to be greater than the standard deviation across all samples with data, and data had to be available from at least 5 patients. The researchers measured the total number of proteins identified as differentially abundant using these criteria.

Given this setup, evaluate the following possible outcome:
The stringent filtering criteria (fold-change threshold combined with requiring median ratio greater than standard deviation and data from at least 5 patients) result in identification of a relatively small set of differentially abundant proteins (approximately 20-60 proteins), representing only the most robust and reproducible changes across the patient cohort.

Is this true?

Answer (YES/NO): NO